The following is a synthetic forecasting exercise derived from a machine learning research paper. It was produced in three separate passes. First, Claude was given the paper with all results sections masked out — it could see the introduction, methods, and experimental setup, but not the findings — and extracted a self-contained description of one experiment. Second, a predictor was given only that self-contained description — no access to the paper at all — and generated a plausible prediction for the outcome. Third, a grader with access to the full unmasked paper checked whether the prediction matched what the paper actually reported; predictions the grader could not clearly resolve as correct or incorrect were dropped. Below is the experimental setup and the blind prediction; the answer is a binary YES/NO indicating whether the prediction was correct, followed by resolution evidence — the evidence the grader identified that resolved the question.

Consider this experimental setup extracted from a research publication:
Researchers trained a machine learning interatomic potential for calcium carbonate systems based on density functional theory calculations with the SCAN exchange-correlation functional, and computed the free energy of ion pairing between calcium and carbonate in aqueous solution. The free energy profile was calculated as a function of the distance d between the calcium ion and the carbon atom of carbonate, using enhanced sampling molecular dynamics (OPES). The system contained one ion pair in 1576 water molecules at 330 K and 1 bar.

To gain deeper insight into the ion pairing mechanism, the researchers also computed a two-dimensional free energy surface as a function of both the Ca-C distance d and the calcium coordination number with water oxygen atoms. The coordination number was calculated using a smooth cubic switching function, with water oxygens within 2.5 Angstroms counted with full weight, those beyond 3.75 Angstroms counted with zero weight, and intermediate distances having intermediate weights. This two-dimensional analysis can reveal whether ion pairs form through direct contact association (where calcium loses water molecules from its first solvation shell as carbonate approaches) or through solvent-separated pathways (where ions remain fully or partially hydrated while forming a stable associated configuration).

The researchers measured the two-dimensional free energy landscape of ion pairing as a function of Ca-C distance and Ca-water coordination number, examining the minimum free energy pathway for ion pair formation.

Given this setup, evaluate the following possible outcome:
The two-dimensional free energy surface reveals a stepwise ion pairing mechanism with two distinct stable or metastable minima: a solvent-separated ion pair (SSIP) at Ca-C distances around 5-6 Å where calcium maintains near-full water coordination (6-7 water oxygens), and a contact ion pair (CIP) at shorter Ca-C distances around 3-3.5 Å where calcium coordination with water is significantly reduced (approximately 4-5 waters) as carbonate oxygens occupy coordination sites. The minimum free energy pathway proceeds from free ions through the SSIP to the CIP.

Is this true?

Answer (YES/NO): NO